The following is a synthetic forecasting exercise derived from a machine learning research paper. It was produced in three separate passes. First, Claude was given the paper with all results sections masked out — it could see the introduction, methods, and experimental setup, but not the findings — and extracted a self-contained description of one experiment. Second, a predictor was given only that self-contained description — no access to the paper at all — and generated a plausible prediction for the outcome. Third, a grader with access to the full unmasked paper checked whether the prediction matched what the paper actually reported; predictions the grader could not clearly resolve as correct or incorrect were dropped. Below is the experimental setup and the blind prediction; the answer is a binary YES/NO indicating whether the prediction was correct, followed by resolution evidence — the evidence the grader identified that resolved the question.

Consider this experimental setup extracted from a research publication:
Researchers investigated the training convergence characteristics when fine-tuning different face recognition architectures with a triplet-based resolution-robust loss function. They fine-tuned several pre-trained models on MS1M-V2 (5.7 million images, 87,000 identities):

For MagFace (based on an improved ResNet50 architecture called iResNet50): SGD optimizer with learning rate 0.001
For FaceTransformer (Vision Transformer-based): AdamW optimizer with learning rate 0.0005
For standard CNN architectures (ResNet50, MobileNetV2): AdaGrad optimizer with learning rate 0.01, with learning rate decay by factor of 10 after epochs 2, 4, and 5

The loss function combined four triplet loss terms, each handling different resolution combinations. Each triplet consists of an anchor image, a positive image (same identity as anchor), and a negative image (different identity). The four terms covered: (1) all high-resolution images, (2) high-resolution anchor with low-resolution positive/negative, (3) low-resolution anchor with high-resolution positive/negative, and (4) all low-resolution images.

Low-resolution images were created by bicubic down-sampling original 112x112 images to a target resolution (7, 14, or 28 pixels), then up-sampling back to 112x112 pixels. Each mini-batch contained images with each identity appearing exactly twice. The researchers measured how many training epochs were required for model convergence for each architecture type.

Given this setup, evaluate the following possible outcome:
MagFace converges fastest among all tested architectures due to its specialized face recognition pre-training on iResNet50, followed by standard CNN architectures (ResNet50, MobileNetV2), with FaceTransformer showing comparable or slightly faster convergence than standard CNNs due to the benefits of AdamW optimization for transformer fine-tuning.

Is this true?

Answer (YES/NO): NO